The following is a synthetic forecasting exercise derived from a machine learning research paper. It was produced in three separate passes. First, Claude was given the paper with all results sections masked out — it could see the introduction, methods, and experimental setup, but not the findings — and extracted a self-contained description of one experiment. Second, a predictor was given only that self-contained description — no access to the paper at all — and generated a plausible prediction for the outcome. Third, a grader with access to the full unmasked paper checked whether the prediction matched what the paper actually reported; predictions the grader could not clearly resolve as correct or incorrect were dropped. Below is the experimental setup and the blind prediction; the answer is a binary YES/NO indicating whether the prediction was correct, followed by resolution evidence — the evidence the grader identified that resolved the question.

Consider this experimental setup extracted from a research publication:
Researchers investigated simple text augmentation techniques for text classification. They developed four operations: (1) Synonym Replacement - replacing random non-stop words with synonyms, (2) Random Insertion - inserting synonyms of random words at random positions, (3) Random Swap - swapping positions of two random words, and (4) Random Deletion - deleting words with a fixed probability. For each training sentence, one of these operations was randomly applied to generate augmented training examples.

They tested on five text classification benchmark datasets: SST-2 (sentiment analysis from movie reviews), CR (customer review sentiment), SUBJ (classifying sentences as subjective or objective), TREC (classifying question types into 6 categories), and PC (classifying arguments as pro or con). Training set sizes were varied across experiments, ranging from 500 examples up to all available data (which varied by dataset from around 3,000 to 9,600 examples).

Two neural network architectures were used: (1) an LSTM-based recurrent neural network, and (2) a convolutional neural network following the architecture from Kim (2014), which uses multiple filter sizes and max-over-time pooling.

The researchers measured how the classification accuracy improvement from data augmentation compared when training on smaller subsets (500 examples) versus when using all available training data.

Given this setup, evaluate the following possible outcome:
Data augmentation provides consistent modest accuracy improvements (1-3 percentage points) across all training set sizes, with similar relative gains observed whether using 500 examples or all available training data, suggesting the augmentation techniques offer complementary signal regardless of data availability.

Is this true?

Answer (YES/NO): NO